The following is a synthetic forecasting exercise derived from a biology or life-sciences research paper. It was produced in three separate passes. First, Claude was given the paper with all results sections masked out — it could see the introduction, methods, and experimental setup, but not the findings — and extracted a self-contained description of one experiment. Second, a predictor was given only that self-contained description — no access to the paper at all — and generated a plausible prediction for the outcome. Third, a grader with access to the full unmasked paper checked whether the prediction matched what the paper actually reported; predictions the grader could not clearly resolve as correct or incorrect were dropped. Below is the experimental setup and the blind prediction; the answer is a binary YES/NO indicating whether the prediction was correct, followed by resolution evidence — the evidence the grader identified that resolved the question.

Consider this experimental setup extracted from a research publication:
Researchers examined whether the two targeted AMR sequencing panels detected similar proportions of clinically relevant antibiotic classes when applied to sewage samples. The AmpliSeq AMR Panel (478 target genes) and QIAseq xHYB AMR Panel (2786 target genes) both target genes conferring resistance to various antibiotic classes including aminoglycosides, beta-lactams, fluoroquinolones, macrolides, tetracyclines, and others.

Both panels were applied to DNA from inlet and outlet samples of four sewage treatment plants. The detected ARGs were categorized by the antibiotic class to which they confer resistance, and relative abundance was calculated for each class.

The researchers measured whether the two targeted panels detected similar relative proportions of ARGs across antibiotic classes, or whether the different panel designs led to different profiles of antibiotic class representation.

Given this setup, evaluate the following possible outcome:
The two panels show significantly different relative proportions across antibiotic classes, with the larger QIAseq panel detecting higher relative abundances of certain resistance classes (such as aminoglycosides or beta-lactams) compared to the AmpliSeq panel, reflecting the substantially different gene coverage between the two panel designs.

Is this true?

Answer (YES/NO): NO